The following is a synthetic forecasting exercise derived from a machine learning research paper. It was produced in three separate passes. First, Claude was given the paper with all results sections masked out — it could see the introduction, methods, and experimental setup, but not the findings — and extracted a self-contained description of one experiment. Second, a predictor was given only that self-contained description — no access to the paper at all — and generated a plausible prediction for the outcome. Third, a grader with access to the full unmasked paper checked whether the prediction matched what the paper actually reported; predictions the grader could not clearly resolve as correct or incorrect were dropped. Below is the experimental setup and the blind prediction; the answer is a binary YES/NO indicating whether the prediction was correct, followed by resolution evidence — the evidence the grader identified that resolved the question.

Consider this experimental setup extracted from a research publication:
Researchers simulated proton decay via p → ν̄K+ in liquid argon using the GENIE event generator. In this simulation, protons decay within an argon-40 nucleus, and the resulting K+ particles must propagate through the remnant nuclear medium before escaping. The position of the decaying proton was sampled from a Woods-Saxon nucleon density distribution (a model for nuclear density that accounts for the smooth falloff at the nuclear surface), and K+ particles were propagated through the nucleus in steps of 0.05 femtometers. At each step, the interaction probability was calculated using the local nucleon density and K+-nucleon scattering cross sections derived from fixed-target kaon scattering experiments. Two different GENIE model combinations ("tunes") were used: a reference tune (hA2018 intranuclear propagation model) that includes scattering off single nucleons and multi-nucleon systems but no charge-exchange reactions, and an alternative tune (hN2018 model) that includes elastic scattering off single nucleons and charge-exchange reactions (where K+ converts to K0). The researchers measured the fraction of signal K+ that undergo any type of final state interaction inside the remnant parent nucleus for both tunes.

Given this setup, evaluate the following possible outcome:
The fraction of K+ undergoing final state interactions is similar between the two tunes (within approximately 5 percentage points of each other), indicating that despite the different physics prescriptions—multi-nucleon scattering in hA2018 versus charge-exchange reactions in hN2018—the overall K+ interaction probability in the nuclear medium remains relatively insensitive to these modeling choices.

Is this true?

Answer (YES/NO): YES